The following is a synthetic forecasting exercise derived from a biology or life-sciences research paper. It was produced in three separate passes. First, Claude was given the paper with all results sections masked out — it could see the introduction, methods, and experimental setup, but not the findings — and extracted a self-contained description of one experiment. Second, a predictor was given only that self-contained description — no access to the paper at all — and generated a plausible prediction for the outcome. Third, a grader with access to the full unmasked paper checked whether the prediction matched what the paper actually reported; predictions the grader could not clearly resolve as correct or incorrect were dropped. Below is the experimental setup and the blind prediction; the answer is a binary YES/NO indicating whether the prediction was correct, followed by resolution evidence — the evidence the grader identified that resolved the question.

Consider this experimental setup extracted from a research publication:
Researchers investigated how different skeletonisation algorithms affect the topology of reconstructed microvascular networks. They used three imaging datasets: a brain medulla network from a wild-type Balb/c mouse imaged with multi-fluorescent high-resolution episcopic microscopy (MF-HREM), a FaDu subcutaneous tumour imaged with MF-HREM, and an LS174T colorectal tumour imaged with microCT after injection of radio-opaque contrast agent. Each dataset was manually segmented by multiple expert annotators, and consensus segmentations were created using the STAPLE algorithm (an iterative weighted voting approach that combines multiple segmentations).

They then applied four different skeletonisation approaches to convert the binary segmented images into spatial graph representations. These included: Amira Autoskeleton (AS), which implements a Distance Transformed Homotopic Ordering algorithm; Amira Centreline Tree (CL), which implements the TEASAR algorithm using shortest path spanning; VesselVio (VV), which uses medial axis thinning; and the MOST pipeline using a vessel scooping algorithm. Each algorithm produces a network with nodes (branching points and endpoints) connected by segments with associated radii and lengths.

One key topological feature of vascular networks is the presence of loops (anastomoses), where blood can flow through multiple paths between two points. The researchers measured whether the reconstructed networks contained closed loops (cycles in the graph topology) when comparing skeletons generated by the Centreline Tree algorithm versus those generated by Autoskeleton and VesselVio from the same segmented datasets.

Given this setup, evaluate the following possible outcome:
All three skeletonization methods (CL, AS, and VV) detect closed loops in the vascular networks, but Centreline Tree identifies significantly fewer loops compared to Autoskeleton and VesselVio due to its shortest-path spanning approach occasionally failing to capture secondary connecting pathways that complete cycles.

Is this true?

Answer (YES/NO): NO